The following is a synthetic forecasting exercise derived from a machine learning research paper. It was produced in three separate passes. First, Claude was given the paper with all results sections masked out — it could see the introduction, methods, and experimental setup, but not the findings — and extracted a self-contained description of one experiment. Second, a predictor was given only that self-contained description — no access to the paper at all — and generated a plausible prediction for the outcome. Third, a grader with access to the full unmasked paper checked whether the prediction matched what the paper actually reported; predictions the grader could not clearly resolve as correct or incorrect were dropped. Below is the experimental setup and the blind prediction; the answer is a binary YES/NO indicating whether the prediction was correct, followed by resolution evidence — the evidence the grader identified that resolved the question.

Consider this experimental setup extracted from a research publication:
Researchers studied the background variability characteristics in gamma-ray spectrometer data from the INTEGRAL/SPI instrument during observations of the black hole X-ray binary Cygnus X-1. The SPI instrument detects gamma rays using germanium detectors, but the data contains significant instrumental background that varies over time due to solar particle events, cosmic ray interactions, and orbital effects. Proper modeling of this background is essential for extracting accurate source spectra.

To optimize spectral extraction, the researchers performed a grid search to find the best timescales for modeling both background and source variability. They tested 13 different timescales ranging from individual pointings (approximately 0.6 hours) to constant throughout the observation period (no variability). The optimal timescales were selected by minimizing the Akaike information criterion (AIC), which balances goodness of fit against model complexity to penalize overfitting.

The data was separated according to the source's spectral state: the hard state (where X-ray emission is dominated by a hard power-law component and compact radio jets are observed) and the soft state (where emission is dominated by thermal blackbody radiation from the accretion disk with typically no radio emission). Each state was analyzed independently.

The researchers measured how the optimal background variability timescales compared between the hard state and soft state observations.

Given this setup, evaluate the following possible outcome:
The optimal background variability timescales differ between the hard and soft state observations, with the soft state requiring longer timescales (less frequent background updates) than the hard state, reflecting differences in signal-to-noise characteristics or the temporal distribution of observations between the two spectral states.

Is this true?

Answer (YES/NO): YES